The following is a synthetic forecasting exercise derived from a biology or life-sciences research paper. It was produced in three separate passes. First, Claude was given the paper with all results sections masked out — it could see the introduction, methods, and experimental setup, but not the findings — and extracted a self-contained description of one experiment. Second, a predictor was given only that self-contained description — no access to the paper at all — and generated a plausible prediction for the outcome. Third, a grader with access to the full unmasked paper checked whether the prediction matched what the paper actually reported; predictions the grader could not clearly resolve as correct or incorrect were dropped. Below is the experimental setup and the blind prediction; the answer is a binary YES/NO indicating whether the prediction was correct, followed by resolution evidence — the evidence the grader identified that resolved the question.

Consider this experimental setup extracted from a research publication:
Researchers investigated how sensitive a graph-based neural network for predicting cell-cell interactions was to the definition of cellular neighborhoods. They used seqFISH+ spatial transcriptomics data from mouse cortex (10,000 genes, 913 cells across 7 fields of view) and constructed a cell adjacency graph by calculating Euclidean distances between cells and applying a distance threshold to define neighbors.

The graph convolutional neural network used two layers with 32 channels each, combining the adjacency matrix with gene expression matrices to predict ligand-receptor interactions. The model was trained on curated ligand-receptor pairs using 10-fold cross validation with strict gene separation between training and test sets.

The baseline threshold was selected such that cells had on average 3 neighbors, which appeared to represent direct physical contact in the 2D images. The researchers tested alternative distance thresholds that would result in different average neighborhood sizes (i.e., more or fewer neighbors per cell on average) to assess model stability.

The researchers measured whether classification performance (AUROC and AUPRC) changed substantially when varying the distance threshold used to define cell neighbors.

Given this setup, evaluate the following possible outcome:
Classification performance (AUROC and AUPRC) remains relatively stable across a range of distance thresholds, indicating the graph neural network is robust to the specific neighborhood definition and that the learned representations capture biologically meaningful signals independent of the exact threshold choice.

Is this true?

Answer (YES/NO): YES